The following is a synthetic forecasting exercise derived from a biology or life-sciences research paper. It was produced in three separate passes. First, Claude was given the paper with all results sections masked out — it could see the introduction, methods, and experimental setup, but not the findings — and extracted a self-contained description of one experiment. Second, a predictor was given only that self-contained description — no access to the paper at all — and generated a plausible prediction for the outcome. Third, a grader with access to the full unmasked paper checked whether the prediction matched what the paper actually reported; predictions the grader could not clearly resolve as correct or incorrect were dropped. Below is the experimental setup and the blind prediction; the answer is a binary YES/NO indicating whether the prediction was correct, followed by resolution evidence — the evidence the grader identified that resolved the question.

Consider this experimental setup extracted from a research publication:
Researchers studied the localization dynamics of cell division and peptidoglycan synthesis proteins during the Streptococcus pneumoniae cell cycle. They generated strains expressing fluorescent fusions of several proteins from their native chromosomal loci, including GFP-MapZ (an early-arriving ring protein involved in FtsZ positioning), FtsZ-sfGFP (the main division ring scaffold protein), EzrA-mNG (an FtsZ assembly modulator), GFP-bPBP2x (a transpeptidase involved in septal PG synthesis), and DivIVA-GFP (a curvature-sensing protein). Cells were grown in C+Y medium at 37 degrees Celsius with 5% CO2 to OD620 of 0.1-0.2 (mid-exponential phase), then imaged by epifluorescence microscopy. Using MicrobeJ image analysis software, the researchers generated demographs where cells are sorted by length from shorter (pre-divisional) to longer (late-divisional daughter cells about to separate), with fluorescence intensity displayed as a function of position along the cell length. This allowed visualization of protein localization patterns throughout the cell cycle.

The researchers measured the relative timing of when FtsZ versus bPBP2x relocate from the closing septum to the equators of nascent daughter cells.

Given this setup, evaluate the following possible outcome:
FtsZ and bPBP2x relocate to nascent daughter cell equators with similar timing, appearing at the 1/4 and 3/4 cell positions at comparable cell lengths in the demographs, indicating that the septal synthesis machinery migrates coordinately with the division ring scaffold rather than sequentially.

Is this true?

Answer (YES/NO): NO